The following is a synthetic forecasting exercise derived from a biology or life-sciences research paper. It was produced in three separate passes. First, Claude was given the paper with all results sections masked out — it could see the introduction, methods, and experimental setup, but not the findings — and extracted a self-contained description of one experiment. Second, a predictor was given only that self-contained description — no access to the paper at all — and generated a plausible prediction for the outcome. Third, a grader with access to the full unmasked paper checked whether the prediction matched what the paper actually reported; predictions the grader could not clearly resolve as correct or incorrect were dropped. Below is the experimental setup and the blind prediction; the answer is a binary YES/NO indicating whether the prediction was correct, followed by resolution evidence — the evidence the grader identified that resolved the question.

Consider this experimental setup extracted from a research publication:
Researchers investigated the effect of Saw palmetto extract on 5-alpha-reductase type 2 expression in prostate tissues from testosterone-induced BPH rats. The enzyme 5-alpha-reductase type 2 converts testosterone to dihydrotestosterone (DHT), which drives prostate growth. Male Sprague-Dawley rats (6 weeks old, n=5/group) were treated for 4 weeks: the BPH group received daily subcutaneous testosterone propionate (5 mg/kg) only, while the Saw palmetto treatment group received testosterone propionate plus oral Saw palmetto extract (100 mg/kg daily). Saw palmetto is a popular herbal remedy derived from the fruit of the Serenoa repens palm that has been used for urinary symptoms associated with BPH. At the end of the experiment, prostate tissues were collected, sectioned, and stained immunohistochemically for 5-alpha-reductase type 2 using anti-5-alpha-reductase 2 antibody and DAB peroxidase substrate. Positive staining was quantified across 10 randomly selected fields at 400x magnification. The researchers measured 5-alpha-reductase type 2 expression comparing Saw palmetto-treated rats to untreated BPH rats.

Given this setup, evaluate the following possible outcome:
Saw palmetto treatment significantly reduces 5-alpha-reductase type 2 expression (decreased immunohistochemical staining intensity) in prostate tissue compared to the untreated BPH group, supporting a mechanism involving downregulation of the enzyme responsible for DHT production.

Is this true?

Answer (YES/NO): NO